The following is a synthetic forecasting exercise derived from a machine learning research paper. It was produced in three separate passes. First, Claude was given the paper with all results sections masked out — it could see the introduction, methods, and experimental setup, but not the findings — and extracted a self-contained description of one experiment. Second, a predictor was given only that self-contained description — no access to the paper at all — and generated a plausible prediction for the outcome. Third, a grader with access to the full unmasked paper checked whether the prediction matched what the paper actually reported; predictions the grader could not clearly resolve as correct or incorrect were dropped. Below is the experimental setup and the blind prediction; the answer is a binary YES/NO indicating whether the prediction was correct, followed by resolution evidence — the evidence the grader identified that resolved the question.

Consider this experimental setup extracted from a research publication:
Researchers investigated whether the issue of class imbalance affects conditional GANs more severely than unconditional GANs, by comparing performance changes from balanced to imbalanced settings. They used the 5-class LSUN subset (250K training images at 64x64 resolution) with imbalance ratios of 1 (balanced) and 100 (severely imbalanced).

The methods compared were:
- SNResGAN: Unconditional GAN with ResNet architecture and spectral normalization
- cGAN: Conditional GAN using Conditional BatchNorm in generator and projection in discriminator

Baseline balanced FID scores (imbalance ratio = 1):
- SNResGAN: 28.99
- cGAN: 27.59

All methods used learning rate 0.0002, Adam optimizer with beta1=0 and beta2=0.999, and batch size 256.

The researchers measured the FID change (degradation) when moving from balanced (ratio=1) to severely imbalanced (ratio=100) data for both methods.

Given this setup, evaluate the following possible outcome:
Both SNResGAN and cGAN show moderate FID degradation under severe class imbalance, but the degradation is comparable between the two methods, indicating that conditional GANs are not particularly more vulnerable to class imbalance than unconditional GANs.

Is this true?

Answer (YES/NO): NO